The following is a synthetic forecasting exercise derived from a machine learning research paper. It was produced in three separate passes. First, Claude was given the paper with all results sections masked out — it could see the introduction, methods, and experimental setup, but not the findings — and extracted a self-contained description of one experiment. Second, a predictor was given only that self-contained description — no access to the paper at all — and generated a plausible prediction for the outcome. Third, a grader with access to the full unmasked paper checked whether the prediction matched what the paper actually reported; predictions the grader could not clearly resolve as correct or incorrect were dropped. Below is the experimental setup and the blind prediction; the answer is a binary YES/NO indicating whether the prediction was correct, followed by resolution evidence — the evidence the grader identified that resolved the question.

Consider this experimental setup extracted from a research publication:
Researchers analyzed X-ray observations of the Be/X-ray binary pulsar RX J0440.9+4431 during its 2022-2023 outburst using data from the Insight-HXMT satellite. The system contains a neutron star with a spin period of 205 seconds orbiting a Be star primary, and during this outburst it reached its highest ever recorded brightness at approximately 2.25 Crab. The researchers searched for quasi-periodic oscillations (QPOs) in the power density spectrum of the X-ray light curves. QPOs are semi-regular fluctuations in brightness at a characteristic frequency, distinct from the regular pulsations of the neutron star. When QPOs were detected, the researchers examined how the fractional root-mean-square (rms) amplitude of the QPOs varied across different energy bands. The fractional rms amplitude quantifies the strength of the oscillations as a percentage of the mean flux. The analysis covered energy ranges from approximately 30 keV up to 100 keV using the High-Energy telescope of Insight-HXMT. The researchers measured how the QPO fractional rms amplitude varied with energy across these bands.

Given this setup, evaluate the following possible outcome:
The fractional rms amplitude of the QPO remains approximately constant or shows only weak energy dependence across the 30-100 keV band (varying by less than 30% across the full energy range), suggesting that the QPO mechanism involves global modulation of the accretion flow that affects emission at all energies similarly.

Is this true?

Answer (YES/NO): NO